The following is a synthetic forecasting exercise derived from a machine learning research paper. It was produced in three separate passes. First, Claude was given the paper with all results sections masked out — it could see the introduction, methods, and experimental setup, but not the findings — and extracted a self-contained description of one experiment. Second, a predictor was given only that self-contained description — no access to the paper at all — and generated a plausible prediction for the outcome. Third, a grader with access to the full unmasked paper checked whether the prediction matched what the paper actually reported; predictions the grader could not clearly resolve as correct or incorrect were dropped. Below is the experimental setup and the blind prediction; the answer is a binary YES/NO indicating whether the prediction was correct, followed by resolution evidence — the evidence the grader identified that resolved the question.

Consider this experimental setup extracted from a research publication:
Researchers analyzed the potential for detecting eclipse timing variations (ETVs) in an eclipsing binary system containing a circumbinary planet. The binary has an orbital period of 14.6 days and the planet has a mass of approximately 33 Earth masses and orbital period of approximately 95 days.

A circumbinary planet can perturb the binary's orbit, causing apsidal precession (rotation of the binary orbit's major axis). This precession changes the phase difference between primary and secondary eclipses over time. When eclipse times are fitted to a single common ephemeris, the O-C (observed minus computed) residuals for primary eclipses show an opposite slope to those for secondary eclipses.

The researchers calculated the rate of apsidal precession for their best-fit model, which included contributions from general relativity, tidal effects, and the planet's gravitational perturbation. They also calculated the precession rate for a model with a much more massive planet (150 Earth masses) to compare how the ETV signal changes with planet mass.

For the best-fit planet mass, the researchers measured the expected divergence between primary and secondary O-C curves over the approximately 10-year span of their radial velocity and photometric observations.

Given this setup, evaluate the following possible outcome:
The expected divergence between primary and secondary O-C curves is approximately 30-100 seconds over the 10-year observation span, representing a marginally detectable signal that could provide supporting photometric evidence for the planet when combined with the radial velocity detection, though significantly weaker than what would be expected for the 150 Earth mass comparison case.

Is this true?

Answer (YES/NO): NO